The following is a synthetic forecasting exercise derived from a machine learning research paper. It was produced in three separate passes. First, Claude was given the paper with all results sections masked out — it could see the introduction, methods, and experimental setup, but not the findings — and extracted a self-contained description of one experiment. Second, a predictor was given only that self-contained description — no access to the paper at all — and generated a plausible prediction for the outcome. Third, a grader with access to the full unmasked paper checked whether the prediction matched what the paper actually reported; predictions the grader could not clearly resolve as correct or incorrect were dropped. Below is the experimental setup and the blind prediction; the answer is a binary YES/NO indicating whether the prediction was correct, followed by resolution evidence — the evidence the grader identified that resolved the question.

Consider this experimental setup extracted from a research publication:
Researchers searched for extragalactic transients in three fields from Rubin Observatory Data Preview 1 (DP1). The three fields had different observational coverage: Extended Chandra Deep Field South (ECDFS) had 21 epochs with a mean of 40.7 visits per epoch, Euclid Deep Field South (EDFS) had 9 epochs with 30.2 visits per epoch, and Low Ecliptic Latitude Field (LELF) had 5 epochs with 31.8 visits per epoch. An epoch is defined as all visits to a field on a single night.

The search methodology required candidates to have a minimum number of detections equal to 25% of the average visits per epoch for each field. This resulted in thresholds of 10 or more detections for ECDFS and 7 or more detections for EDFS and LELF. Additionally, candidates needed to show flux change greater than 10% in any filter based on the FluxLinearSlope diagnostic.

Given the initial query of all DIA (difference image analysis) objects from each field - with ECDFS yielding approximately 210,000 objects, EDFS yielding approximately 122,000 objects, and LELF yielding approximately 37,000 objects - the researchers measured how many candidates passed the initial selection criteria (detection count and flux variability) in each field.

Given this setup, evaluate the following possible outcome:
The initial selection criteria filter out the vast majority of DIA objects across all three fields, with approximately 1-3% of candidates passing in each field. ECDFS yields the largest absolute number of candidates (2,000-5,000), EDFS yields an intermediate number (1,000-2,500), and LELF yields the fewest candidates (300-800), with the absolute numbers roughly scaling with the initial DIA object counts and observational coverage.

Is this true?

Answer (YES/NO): NO